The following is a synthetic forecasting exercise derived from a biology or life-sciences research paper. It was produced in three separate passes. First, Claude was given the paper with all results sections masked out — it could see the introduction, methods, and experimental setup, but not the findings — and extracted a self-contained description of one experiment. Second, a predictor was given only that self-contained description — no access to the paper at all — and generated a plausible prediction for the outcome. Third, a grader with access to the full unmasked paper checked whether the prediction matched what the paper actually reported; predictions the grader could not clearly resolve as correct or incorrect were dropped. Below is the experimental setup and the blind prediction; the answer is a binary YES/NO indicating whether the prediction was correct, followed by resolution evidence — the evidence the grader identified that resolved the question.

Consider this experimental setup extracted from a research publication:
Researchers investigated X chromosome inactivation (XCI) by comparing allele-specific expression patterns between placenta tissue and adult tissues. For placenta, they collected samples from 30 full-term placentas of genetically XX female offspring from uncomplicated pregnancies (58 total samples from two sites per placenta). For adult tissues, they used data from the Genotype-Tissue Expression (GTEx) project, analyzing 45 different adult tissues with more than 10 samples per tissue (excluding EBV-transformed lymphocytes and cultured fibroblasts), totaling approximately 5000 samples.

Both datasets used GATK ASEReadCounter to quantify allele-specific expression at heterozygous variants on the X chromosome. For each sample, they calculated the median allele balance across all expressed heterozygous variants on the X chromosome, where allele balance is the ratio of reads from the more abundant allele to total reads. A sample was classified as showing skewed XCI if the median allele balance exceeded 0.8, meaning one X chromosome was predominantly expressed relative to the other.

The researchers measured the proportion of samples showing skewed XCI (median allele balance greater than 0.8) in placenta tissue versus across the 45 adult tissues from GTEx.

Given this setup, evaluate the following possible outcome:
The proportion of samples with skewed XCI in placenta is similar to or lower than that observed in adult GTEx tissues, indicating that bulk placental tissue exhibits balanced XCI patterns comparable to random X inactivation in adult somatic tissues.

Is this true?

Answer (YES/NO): NO